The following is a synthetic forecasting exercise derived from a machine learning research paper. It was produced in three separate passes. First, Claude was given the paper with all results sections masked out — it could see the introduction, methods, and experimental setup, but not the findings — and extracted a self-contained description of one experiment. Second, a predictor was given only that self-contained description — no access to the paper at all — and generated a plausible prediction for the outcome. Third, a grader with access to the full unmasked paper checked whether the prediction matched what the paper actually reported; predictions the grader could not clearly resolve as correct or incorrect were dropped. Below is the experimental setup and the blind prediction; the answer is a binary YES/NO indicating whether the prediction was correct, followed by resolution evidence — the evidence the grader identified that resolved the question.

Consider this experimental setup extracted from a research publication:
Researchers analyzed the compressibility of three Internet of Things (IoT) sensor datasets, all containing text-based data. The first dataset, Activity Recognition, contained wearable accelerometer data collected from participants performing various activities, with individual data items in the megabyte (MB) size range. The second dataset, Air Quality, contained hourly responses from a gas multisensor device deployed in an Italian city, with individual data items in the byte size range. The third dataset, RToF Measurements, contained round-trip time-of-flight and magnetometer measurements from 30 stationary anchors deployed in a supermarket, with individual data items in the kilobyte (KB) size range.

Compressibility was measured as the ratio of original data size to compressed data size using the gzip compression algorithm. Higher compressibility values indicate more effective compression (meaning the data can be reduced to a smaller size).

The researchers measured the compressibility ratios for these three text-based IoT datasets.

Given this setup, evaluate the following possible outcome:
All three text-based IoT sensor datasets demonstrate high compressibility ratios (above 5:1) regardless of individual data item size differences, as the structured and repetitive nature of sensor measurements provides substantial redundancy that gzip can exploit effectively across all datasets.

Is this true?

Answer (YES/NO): NO